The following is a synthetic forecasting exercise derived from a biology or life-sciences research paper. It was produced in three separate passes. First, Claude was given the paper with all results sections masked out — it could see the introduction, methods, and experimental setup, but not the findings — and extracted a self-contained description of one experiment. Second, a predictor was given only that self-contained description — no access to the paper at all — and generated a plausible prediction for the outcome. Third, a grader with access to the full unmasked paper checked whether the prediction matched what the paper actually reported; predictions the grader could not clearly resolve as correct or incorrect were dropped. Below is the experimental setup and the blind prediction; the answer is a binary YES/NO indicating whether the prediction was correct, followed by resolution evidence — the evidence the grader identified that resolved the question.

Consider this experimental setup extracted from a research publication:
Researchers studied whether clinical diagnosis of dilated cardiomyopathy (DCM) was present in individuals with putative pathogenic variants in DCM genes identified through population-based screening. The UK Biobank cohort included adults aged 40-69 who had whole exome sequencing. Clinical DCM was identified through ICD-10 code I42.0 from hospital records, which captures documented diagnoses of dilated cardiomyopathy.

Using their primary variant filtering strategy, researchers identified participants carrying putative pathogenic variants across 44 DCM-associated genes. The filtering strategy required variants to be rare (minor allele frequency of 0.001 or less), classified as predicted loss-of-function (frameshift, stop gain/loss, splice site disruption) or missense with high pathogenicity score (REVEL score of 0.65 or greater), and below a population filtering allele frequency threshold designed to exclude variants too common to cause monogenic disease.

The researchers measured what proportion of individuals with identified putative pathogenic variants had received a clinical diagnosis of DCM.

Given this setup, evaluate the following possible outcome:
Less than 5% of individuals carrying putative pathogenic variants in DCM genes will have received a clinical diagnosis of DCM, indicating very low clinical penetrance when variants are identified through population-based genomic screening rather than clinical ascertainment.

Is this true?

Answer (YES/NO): YES